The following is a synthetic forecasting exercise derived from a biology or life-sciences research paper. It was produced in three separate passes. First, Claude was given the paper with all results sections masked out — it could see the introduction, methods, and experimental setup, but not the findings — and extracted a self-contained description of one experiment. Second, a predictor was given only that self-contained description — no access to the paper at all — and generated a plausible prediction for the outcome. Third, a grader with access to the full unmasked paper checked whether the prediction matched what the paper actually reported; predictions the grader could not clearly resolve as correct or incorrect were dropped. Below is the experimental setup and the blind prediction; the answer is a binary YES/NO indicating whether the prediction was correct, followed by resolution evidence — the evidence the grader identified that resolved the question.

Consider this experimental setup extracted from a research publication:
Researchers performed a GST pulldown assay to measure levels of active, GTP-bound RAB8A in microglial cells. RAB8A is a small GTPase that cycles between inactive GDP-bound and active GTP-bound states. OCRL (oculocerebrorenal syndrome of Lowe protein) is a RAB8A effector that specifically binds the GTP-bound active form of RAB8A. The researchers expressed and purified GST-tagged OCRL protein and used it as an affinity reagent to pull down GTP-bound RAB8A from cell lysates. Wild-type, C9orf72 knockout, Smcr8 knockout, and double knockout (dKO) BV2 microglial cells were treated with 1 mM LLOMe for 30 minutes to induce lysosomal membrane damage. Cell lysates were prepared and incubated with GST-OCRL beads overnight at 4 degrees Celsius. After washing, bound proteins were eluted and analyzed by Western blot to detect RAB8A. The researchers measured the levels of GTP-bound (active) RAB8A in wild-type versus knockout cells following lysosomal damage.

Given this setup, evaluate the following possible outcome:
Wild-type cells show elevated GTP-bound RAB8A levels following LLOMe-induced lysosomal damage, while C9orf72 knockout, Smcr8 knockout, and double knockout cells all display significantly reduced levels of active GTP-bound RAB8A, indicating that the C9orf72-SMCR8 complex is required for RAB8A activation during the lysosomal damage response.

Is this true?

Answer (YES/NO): NO